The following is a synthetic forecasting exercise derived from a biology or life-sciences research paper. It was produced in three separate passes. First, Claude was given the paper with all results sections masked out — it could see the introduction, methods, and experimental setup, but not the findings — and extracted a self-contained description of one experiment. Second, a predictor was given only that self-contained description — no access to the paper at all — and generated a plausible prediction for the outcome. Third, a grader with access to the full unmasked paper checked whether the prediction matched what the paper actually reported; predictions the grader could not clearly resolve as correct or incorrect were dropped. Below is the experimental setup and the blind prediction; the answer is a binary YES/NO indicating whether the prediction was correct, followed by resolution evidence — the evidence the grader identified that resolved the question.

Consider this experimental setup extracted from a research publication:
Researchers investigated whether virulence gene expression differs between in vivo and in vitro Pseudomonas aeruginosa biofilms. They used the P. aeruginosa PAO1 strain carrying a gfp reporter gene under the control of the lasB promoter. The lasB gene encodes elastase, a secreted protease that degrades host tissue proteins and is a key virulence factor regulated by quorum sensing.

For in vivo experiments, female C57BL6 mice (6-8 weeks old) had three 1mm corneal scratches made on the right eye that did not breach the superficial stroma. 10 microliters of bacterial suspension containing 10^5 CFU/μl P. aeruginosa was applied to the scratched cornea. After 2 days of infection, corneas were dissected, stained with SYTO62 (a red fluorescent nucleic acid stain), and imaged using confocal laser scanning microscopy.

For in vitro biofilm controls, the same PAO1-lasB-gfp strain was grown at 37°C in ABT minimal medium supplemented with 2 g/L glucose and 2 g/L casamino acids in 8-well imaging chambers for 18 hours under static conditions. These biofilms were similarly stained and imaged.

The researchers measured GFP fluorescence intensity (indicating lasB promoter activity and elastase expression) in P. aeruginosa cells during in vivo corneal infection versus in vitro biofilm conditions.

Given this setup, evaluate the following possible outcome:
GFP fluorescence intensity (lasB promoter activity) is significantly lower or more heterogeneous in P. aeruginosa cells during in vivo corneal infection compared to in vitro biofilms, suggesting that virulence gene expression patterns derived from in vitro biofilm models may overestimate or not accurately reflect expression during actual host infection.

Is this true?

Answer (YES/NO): YES